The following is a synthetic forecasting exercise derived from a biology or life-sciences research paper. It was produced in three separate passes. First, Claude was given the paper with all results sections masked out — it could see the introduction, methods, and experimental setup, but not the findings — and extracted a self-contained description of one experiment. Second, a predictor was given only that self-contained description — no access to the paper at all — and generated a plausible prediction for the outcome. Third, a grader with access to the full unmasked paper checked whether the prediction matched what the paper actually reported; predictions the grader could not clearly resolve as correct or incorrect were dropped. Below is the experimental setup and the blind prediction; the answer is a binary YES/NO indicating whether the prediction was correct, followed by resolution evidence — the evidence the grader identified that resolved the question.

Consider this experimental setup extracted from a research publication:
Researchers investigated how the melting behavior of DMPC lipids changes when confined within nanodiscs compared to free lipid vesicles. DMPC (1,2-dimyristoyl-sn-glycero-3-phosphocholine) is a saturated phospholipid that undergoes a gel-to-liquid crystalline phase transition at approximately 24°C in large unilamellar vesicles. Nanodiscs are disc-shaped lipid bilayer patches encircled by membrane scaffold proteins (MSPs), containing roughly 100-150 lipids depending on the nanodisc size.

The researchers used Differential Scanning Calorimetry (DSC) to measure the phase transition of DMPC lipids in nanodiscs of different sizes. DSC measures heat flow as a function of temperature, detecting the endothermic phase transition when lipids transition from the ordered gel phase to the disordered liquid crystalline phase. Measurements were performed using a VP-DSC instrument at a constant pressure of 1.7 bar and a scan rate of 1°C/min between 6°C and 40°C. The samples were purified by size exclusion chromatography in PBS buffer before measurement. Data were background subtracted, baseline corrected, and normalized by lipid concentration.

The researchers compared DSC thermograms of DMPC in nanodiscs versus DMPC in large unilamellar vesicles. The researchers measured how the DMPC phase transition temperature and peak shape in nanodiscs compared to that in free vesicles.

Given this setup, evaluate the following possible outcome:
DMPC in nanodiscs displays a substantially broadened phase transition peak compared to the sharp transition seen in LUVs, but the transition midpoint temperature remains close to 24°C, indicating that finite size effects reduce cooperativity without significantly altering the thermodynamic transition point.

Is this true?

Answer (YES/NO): NO